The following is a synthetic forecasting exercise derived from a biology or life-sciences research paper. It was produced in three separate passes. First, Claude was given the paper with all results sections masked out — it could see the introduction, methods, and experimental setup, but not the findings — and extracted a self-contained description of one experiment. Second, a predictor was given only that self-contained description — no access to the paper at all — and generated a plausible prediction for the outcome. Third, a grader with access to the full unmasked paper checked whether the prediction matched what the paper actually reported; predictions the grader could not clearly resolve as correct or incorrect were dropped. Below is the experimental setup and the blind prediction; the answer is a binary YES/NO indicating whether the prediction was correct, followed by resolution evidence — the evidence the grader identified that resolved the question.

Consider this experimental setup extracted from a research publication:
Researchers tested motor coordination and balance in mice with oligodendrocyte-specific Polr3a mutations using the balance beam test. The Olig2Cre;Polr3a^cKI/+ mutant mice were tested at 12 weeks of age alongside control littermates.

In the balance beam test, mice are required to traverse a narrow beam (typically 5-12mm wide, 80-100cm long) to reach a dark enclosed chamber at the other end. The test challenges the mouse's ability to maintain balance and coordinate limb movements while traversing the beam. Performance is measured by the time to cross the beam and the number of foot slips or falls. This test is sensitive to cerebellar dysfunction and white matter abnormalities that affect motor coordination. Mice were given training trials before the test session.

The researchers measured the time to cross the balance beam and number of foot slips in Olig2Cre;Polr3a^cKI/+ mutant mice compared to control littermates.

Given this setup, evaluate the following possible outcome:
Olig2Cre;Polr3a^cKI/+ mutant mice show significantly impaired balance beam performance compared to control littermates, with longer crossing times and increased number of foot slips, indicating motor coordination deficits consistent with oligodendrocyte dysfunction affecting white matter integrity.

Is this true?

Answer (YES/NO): NO